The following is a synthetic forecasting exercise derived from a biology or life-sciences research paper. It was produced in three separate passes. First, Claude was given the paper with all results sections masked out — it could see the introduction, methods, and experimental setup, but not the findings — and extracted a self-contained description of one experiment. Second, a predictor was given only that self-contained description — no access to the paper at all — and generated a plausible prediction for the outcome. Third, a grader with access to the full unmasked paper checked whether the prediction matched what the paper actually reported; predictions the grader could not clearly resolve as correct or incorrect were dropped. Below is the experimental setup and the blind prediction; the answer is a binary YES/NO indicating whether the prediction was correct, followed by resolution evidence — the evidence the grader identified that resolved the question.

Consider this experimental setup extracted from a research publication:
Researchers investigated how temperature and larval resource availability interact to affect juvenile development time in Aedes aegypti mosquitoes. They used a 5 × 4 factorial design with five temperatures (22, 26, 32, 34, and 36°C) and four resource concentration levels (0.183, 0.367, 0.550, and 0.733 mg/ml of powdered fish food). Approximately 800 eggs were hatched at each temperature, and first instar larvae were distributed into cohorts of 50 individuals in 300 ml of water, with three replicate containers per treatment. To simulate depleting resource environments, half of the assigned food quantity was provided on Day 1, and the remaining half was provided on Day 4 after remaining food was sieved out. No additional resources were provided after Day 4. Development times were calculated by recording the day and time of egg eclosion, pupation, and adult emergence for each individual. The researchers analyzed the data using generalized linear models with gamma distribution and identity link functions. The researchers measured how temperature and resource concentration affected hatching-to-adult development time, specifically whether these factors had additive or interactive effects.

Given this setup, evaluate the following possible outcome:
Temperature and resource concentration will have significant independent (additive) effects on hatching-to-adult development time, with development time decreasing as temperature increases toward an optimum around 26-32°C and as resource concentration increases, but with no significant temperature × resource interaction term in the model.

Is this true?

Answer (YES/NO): NO